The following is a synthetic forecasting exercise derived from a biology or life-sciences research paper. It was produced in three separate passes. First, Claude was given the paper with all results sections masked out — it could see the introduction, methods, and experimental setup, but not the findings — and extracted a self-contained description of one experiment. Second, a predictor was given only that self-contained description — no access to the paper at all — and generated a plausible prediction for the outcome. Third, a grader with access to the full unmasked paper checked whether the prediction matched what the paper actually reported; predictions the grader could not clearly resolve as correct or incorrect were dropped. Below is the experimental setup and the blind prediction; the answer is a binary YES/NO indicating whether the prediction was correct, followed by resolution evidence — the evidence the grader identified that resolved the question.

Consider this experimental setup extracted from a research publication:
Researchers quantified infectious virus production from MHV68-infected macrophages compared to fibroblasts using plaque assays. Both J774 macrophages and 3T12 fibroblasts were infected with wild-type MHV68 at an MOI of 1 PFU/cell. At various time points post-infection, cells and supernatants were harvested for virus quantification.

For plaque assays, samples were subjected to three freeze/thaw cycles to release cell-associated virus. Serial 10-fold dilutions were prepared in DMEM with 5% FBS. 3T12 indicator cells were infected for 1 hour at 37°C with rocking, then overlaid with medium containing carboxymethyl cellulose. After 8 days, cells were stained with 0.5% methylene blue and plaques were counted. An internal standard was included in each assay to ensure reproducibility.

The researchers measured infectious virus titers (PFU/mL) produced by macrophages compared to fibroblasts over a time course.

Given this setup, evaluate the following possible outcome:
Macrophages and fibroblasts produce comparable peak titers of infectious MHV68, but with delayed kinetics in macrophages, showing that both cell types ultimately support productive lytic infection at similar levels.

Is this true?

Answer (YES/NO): NO